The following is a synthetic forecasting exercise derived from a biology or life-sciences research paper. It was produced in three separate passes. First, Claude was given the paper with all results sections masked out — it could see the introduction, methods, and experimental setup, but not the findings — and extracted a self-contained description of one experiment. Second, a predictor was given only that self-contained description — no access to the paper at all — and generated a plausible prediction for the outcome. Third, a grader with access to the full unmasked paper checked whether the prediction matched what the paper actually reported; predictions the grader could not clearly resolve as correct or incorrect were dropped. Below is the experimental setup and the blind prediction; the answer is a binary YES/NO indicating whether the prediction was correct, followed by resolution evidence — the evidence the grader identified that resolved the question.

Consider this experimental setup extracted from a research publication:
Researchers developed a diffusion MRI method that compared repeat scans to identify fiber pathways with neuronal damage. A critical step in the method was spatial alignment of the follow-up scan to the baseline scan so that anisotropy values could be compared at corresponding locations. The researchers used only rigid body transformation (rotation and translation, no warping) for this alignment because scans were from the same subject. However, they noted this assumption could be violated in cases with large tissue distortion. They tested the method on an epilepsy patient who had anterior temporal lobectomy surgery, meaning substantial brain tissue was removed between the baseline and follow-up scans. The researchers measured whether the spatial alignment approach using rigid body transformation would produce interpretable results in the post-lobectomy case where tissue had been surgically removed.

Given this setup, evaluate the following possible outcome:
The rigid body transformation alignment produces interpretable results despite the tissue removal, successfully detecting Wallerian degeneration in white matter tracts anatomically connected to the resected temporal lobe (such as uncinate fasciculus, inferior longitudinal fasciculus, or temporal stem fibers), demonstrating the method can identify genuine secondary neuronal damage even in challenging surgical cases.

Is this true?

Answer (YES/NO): YES